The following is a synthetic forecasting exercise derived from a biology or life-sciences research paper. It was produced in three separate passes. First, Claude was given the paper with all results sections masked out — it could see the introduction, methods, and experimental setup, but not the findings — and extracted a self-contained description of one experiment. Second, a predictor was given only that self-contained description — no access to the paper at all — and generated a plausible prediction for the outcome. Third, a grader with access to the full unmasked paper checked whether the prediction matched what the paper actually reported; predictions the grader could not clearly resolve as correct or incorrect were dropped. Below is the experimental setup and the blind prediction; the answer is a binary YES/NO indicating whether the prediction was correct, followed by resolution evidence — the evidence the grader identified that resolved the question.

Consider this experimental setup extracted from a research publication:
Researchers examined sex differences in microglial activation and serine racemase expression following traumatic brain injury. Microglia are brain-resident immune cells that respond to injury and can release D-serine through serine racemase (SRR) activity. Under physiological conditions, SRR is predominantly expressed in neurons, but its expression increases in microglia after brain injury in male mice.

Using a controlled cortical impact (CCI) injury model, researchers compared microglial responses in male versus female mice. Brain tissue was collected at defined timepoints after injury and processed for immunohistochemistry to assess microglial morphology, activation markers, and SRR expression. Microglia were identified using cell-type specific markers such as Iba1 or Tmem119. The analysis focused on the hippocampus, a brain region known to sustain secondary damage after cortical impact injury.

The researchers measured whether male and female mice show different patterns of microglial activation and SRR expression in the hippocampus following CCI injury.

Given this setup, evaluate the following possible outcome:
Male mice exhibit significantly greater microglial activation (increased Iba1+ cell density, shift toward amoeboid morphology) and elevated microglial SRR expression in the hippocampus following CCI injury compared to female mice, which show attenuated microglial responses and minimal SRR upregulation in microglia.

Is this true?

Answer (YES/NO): NO